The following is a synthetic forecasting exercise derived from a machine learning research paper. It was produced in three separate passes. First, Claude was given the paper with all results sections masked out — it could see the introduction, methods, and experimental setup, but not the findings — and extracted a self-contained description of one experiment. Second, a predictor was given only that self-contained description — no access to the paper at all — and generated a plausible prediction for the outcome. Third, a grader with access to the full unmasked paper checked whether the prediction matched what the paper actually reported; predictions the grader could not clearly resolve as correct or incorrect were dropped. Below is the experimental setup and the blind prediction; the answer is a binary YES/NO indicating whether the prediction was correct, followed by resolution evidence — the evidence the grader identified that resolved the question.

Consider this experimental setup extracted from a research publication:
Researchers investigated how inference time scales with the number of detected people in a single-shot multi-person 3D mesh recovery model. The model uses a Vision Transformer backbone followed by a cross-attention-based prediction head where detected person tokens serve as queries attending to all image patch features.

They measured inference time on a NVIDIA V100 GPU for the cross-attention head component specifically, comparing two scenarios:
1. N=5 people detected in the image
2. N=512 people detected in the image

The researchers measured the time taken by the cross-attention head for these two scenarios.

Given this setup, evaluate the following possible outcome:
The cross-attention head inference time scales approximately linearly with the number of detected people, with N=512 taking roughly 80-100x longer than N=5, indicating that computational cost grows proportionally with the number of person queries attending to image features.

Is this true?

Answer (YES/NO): NO